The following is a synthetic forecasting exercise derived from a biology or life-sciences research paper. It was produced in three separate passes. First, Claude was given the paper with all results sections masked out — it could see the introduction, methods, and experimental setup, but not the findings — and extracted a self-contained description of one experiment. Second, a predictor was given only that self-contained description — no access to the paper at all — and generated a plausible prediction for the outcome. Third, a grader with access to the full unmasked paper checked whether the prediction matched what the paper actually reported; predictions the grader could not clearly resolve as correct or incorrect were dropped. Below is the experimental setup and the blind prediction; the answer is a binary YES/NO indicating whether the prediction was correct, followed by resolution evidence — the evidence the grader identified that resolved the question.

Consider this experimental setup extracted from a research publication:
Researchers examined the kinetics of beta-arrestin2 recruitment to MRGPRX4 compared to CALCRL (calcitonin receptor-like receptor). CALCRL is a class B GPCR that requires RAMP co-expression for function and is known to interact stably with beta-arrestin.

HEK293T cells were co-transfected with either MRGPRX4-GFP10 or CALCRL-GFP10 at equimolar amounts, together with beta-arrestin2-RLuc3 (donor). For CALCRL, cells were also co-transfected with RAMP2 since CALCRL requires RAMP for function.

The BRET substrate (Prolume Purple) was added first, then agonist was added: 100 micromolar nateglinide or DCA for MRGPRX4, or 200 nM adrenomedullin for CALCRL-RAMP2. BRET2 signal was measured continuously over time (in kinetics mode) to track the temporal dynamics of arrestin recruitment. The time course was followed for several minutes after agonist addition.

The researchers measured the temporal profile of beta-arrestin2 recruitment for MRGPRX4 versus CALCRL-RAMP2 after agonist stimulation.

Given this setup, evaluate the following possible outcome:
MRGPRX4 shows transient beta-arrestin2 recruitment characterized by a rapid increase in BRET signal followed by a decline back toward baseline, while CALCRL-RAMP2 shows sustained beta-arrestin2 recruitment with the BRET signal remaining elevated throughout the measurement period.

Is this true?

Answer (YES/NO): YES